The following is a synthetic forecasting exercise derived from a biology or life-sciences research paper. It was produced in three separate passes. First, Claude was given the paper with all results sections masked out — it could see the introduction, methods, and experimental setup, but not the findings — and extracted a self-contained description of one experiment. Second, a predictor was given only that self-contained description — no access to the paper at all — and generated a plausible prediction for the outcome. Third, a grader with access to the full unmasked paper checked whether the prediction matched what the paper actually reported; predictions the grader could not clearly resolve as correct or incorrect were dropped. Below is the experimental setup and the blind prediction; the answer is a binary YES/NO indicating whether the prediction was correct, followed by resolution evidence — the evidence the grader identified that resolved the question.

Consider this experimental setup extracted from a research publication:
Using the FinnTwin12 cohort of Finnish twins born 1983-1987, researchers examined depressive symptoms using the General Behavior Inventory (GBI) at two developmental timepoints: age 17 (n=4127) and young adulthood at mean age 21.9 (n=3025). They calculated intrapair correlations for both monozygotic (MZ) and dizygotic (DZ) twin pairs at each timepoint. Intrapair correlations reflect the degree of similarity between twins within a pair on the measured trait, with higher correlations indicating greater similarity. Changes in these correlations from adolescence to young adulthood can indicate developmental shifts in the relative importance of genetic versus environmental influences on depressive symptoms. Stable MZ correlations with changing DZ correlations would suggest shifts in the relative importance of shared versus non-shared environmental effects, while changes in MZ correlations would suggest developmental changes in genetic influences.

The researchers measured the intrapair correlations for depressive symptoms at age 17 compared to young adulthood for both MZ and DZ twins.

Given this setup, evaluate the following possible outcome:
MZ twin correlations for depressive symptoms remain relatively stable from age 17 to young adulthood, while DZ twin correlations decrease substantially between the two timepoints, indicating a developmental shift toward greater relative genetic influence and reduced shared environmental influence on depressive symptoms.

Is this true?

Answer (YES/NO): NO